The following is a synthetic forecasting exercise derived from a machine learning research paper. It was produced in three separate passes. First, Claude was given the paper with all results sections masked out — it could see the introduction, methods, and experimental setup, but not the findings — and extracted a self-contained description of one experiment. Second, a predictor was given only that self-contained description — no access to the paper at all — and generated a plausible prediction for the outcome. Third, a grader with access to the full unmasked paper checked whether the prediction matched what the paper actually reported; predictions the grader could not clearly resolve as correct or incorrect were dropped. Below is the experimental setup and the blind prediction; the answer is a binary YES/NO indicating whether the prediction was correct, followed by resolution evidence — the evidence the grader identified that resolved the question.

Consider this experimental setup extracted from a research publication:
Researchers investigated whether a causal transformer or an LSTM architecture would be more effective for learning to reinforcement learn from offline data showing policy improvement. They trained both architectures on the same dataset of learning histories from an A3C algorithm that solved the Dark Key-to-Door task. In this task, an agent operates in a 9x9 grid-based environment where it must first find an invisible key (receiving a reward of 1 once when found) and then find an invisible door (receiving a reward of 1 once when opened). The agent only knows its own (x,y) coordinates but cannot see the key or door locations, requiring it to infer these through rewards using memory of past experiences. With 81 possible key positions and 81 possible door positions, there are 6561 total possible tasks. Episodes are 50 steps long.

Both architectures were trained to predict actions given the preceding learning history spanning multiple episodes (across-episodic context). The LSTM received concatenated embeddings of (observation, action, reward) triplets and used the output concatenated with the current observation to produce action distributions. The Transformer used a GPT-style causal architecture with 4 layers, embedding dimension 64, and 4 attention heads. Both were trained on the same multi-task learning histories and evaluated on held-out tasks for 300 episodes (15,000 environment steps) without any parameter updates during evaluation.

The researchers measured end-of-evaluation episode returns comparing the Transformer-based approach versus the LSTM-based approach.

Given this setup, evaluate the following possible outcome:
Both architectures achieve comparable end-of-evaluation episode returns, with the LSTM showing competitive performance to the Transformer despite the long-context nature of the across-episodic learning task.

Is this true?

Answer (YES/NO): NO